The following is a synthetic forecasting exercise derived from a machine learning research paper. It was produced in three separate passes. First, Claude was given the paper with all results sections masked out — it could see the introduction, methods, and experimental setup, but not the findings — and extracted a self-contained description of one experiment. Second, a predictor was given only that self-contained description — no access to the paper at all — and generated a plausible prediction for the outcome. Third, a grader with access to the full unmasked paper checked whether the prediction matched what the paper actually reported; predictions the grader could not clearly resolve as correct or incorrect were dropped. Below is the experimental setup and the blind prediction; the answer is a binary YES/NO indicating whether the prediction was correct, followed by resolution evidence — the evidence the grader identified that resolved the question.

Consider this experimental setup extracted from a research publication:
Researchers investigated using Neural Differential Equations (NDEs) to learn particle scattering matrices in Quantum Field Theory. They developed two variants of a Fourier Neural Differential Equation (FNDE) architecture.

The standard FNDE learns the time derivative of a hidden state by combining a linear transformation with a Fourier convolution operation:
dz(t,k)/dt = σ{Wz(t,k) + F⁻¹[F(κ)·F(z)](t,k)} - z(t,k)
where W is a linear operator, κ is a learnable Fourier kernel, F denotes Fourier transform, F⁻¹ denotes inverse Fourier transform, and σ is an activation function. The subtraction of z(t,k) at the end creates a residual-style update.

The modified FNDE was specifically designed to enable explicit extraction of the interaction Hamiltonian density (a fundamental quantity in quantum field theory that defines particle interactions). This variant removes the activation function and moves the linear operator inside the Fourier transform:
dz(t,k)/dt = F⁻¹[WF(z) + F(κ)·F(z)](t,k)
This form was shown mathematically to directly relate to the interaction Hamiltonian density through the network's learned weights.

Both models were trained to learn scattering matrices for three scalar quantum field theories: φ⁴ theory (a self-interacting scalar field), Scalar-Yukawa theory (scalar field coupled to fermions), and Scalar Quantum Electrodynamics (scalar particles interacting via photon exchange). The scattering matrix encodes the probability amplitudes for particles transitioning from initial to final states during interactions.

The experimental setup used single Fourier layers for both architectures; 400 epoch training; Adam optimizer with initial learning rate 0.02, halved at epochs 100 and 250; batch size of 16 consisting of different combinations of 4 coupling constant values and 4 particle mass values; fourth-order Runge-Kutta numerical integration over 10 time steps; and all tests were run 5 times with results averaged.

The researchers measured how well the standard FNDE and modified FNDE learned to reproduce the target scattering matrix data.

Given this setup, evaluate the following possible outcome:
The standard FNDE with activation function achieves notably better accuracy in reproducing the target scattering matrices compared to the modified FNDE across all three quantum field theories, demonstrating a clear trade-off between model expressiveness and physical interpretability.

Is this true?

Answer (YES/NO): YES